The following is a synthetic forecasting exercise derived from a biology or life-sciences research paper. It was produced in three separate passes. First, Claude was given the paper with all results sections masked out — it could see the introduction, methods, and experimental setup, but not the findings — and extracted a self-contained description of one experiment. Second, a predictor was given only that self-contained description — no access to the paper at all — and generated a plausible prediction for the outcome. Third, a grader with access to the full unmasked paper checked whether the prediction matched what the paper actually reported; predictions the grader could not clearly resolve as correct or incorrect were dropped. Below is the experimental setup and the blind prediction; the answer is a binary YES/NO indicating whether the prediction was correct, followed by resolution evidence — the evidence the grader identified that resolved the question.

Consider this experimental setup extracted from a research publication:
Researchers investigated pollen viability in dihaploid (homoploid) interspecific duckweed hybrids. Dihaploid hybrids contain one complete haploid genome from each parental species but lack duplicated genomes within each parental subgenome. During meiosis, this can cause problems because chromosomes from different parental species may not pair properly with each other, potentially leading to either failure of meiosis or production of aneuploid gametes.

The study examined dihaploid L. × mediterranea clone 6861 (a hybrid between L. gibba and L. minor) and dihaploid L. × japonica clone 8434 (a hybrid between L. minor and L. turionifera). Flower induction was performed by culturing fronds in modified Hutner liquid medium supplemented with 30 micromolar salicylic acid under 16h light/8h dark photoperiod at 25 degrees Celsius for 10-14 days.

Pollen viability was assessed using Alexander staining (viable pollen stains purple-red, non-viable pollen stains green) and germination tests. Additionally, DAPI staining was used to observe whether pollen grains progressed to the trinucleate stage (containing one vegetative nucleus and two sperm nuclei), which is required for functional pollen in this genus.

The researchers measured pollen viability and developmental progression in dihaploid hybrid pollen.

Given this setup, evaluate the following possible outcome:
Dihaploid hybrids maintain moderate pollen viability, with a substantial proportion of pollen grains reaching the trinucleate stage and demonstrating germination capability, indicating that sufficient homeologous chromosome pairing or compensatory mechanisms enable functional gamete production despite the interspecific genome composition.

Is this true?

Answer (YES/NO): NO